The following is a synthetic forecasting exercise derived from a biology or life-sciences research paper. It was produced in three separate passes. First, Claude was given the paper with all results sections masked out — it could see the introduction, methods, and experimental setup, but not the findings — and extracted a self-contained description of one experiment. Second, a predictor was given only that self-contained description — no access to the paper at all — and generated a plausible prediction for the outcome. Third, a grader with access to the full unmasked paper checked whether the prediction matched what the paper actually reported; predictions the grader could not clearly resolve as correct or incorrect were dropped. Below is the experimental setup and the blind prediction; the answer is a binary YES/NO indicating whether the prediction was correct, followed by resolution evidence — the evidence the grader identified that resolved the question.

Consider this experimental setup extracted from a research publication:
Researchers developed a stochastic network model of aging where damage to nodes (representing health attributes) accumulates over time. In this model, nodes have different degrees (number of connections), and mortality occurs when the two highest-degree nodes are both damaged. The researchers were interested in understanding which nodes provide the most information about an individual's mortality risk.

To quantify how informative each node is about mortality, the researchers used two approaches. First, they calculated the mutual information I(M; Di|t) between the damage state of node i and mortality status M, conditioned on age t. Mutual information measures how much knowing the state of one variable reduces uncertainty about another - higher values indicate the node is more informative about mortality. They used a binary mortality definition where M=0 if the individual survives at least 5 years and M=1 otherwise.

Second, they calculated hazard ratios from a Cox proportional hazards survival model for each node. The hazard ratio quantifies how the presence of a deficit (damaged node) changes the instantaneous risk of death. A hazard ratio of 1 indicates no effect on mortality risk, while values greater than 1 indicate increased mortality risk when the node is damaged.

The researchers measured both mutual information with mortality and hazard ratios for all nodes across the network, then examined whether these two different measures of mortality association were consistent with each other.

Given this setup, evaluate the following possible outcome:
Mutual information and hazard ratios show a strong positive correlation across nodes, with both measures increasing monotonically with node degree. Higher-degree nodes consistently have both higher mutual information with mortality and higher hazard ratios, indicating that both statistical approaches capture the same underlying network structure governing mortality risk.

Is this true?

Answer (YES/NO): NO